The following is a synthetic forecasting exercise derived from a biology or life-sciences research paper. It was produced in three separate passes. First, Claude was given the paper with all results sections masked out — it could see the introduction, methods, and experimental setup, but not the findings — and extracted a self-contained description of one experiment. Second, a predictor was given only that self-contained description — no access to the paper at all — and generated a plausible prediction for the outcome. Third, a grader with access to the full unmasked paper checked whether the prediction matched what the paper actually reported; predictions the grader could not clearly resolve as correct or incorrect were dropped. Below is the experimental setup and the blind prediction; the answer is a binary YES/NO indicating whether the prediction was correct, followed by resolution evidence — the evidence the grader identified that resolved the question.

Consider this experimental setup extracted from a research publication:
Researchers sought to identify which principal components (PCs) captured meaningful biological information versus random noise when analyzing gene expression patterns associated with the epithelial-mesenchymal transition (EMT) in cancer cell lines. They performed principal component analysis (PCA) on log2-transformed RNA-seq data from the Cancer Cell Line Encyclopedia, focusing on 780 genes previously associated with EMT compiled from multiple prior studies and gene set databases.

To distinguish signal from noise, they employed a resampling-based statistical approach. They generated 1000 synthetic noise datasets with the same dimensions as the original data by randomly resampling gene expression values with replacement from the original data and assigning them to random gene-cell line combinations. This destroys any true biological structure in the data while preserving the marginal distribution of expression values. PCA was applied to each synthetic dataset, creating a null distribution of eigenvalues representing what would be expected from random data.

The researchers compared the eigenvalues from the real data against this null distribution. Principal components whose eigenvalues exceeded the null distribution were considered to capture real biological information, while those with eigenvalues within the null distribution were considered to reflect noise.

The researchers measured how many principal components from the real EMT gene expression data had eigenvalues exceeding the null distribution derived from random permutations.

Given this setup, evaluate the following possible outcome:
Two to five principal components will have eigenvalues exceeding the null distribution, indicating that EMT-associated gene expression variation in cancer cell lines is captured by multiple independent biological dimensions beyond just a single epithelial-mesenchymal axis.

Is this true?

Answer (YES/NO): NO